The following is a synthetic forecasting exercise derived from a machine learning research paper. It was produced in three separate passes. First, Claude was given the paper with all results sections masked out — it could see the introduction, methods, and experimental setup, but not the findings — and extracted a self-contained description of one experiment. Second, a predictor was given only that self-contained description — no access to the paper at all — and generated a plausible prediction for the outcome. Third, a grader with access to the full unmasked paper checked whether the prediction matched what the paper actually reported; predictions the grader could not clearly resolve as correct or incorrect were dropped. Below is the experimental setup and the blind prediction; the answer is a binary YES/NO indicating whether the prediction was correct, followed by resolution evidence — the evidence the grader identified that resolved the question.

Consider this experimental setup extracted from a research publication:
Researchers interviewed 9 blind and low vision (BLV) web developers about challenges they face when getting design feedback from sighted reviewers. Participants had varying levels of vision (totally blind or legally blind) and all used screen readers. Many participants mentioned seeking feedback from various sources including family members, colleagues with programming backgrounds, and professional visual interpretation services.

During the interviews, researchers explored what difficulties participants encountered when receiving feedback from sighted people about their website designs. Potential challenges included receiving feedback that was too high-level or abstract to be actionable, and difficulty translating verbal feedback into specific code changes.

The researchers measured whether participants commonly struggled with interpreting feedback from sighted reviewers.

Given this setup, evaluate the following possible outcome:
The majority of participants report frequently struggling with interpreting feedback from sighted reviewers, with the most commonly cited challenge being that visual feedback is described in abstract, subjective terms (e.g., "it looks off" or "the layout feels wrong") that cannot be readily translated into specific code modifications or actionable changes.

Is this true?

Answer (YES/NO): YES